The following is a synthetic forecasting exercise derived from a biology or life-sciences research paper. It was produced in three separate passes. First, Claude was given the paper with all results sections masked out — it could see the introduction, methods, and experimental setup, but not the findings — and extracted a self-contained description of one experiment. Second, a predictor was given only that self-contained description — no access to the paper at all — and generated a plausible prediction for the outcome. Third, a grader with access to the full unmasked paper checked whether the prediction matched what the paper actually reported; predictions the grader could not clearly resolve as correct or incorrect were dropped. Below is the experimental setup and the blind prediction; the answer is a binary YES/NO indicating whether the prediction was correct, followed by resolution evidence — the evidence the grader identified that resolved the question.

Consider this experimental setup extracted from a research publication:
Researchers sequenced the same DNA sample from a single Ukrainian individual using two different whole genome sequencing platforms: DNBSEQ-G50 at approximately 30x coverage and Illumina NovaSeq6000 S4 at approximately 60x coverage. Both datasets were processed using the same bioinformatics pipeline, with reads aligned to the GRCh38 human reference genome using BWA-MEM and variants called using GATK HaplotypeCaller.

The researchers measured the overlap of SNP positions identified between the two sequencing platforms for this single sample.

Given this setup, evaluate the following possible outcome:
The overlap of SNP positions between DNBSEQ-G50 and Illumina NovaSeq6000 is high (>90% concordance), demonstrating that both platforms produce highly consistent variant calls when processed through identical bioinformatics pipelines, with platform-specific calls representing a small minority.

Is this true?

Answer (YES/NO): YES